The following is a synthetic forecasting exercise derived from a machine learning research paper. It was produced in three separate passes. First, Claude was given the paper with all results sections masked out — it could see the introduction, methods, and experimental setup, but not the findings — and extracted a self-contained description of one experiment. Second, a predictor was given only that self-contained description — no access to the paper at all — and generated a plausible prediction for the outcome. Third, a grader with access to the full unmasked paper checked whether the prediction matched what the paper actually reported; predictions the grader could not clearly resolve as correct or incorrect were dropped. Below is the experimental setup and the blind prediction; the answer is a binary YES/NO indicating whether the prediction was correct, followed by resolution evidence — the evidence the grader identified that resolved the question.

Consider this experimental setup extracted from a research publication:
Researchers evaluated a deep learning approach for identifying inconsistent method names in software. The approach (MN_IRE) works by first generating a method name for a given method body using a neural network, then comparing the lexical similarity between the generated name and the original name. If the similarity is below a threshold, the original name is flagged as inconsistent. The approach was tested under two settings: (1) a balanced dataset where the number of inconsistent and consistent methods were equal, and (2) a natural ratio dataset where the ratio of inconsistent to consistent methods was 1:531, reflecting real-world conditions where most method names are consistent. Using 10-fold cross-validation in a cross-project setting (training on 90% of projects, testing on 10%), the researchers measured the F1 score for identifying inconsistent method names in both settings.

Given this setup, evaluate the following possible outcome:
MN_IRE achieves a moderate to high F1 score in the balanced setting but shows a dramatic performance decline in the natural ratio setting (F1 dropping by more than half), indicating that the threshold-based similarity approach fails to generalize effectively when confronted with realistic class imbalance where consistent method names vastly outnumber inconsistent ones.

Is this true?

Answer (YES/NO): YES